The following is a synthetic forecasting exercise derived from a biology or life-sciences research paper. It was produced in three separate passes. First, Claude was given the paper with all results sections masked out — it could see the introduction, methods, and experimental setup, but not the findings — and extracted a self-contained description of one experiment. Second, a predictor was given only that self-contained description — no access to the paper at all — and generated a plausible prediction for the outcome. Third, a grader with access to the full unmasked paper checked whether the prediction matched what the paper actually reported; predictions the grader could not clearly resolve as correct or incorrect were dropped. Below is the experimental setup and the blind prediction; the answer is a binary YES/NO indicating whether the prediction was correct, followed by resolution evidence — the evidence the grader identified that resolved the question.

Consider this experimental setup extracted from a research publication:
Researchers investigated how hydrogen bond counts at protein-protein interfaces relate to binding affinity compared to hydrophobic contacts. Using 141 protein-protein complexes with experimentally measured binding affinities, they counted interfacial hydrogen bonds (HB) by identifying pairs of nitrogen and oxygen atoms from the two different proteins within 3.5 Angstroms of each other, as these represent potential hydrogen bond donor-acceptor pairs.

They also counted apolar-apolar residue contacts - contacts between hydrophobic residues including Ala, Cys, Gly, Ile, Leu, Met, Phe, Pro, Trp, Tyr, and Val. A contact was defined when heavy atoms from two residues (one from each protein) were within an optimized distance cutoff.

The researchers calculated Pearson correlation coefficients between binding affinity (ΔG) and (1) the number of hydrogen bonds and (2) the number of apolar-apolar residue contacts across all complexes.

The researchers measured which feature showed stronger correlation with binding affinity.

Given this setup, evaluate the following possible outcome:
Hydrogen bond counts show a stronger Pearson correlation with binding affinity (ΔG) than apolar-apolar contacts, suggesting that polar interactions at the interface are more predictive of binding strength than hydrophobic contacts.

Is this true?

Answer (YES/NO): YES